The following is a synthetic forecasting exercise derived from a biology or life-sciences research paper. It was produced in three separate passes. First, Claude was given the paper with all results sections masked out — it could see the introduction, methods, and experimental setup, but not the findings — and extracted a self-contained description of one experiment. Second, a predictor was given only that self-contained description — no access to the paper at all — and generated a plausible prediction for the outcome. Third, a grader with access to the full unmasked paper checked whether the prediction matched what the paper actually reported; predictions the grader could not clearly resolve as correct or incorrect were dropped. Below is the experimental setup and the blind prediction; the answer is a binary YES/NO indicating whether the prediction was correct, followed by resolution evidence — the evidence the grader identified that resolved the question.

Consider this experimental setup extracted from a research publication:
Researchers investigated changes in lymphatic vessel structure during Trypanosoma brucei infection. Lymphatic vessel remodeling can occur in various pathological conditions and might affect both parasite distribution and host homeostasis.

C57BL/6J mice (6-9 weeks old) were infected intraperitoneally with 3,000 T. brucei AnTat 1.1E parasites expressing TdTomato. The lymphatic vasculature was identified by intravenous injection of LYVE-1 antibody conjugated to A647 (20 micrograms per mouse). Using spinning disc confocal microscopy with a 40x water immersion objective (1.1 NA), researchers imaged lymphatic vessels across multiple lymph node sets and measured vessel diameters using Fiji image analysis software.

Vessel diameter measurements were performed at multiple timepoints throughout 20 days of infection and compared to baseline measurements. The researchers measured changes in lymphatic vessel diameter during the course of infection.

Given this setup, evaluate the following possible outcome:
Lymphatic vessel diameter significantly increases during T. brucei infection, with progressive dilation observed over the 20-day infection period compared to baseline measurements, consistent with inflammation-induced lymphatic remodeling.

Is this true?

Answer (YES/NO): YES